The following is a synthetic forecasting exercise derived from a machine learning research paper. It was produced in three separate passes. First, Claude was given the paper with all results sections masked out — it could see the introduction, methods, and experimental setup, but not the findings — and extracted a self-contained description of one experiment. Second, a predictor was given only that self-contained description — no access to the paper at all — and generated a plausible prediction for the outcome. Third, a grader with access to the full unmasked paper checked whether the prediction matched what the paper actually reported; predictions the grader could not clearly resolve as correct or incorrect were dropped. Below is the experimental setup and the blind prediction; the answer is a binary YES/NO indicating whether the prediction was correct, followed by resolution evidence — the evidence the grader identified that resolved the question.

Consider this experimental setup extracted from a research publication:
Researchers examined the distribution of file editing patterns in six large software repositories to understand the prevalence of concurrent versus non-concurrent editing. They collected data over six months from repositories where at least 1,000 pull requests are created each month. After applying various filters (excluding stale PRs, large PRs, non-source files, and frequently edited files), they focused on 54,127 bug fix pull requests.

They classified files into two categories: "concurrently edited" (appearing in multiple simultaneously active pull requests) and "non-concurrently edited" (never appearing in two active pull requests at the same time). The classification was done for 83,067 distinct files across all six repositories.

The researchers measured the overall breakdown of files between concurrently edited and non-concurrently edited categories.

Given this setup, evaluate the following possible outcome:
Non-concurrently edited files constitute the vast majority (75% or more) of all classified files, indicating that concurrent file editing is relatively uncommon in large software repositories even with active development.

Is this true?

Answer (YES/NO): NO